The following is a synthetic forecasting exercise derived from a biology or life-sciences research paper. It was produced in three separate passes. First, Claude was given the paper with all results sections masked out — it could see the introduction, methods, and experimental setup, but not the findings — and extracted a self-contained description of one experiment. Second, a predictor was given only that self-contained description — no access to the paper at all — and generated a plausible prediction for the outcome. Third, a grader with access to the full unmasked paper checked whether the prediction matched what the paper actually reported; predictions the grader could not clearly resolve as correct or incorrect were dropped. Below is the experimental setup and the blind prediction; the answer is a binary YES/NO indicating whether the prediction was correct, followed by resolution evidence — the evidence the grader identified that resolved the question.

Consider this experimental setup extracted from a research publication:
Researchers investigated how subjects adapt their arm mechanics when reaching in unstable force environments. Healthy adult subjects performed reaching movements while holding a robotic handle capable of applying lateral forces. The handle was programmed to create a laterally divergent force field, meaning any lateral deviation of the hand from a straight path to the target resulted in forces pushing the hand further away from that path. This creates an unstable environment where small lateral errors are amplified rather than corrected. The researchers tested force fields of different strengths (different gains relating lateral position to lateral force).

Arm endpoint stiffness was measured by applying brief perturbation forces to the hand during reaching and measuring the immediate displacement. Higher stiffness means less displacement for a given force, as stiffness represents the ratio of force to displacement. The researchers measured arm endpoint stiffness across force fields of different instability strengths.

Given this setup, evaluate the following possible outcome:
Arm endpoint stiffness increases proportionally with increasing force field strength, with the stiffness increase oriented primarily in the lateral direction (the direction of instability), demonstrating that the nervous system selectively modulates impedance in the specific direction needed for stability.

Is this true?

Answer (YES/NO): YES